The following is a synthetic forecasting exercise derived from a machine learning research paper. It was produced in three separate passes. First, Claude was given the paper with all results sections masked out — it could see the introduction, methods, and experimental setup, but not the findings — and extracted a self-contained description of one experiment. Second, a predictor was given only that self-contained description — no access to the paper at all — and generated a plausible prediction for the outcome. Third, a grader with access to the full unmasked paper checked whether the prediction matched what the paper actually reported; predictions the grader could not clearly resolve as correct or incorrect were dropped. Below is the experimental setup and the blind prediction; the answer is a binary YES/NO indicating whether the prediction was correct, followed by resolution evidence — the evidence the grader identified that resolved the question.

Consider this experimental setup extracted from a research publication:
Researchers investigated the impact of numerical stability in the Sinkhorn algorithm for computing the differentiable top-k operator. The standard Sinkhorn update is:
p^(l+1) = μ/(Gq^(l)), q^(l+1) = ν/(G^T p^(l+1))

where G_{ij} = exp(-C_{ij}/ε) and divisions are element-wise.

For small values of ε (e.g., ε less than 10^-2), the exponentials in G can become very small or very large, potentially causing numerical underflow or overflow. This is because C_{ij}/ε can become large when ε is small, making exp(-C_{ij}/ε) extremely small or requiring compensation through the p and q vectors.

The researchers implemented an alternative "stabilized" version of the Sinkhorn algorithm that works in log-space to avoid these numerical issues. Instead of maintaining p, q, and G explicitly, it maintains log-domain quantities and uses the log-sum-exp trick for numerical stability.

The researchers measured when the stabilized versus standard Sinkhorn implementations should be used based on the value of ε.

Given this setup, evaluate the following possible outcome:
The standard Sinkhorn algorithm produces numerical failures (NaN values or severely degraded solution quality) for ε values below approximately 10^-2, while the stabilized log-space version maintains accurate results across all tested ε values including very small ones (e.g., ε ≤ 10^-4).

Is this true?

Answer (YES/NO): YES